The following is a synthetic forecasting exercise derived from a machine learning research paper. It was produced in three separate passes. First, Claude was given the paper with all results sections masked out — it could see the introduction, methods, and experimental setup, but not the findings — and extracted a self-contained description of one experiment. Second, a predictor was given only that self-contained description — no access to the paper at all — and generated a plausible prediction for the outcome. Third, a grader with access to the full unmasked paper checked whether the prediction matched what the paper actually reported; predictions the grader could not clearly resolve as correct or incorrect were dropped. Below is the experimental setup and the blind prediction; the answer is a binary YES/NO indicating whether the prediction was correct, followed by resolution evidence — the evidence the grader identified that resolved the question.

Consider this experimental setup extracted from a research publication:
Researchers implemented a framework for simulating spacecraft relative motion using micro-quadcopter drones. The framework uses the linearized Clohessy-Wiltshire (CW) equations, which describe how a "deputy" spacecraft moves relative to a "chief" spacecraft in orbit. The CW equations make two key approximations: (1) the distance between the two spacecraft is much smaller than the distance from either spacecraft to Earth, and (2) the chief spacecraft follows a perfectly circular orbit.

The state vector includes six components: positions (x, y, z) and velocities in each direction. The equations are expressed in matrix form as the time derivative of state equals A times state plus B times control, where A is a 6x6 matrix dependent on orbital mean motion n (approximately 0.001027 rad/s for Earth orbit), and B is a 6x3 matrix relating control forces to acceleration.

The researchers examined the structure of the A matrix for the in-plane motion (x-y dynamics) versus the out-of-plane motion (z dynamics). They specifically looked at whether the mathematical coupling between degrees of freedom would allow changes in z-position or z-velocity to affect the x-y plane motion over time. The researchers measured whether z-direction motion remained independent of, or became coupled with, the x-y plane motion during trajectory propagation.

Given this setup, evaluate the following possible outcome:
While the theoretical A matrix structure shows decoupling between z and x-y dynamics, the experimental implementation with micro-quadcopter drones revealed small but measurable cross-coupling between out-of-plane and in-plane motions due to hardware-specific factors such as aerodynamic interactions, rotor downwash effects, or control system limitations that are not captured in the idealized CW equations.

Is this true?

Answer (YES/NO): NO